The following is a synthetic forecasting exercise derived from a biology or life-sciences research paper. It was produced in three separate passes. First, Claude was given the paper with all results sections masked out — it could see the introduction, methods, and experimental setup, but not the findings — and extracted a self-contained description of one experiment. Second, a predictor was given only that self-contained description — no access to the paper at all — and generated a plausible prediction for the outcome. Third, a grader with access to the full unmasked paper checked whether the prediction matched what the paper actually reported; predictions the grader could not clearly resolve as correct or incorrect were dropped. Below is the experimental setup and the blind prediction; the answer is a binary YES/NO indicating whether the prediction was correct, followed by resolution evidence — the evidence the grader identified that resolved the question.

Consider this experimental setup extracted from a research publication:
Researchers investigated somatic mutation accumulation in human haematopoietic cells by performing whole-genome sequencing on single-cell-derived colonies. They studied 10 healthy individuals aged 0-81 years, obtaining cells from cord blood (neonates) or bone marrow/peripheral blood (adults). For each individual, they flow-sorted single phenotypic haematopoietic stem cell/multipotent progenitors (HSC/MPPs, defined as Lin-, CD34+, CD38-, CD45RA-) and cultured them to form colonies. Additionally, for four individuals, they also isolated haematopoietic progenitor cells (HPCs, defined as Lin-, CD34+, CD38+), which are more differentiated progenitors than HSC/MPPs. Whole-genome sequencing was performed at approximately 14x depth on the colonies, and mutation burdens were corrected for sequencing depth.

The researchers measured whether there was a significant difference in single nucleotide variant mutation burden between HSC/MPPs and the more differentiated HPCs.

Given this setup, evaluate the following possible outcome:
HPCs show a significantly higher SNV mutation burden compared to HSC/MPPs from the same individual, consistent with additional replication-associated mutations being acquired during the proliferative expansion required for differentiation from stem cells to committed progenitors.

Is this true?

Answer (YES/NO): NO